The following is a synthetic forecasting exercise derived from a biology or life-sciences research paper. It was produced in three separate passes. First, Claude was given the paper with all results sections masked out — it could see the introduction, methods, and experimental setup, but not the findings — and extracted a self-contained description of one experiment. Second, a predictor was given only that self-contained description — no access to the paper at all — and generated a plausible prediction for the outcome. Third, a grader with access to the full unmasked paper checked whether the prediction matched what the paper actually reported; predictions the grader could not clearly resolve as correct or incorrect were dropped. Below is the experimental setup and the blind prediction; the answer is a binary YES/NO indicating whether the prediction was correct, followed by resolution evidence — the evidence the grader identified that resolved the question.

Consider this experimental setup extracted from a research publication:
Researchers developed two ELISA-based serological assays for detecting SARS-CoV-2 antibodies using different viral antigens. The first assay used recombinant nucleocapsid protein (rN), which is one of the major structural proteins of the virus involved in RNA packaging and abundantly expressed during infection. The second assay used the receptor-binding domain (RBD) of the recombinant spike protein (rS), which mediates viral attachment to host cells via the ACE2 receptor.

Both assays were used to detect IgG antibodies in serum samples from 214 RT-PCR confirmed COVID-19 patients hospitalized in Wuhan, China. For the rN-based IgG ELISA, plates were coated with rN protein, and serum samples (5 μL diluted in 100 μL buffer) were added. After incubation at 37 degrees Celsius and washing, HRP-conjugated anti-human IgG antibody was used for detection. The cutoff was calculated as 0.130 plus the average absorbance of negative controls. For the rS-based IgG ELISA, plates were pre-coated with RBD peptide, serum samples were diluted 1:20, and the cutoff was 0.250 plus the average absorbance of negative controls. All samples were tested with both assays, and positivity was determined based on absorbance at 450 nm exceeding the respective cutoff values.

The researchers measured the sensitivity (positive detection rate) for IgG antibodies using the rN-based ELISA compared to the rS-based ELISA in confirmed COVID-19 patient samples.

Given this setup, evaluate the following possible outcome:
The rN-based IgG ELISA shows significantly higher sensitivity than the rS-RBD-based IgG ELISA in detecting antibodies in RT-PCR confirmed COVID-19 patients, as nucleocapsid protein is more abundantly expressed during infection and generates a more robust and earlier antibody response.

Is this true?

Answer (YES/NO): NO